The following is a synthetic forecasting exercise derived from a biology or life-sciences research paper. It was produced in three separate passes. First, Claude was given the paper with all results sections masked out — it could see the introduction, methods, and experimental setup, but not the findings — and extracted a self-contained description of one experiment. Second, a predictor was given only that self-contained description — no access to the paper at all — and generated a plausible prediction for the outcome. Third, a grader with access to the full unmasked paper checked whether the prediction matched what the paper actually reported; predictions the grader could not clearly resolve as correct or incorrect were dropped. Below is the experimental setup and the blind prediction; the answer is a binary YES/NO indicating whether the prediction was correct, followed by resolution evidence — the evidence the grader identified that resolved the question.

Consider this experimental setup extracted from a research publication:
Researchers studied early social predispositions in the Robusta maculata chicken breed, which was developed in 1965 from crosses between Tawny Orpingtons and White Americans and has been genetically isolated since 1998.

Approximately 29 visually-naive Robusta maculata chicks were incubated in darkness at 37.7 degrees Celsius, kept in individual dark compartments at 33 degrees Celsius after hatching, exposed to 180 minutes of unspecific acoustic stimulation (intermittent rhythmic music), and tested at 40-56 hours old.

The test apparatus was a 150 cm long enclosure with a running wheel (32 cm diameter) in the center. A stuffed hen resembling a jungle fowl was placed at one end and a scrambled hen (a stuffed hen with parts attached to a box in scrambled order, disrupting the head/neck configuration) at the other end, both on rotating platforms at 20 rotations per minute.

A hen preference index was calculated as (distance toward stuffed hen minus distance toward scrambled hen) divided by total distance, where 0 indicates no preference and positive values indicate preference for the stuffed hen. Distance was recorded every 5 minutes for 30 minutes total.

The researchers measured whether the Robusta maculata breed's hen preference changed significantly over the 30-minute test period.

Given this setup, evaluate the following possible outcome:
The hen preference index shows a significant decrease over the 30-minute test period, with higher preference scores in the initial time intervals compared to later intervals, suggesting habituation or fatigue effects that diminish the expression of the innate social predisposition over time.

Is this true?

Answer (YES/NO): NO